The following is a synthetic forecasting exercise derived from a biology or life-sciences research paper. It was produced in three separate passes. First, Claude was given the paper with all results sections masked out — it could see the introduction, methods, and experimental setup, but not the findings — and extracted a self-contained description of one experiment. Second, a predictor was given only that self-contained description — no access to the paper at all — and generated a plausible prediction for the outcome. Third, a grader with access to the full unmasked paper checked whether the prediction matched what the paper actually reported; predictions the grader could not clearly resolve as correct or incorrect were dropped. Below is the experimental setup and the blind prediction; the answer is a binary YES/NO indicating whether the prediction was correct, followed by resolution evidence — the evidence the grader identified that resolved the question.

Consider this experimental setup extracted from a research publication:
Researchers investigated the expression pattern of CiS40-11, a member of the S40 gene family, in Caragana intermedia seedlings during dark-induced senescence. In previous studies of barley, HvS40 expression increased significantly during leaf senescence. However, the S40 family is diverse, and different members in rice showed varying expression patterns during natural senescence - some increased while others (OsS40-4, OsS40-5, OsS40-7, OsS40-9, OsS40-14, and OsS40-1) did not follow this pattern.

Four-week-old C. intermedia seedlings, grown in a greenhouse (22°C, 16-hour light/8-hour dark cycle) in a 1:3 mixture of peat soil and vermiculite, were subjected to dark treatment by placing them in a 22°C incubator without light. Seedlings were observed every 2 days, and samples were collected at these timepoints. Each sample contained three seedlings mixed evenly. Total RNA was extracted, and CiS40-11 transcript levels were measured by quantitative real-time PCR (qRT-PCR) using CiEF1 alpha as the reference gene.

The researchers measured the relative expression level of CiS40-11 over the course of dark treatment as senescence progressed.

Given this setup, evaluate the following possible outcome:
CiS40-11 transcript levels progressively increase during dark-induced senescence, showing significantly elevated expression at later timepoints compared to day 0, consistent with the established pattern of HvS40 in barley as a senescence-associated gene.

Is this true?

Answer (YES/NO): NO